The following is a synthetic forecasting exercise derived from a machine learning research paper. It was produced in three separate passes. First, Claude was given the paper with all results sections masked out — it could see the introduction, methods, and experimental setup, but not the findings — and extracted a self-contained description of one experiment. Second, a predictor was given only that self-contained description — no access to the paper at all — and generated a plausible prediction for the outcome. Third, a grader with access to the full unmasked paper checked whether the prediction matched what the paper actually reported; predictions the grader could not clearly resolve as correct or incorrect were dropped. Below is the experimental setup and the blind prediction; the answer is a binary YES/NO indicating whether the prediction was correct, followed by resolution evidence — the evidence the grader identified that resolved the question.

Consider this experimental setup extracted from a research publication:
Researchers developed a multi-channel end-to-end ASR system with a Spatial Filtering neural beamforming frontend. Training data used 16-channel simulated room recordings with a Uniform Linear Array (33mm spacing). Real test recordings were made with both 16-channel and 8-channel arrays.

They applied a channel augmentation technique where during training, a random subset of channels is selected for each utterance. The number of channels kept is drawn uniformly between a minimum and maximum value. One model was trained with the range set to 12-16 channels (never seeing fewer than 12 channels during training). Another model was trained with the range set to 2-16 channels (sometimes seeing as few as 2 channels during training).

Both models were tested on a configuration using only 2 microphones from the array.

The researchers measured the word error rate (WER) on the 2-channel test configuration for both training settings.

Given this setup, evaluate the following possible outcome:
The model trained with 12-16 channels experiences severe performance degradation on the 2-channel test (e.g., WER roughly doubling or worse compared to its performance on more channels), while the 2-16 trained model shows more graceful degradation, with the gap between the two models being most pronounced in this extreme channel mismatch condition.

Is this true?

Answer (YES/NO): NO